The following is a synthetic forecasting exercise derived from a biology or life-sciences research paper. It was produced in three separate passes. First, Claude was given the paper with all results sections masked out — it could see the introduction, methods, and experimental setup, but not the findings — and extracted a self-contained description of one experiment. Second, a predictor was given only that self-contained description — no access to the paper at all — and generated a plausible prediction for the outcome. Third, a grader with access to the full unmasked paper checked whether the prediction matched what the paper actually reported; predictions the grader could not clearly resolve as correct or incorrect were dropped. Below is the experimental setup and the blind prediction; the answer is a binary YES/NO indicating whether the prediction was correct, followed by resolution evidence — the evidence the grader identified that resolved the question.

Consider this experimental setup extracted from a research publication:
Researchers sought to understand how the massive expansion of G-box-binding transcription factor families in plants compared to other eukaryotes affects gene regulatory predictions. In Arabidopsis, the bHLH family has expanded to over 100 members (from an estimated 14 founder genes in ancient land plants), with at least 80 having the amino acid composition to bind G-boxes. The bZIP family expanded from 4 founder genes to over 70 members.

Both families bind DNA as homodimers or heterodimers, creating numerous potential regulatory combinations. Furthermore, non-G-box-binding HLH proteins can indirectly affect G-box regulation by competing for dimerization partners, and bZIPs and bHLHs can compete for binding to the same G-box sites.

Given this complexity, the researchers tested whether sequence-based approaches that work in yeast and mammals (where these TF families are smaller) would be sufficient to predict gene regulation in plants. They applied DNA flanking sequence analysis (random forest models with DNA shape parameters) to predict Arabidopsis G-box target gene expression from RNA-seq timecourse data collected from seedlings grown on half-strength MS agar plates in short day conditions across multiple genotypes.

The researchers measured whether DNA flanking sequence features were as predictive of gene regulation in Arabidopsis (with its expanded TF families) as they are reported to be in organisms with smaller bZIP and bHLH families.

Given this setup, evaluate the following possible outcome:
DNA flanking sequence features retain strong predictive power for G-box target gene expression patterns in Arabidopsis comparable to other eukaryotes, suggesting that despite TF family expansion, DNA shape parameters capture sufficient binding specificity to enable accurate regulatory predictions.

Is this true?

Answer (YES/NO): NO